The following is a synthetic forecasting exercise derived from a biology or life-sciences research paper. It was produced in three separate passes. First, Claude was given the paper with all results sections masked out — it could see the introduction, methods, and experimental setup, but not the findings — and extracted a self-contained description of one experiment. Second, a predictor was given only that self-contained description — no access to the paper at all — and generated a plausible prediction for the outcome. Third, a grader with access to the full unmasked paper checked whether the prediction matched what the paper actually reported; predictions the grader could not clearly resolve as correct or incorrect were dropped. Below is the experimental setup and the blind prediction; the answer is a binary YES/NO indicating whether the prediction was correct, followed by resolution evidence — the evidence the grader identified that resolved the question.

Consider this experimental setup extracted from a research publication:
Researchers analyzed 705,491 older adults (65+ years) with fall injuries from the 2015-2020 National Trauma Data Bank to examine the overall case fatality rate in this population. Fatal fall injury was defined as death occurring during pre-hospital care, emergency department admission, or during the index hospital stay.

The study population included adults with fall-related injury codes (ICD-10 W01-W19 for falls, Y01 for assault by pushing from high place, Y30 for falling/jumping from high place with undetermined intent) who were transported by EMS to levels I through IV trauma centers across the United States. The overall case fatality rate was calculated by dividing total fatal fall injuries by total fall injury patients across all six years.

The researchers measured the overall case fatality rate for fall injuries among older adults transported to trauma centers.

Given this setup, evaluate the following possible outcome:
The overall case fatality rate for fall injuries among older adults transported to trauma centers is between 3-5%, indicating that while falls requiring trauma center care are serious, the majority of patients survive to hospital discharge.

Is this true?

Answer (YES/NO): YES